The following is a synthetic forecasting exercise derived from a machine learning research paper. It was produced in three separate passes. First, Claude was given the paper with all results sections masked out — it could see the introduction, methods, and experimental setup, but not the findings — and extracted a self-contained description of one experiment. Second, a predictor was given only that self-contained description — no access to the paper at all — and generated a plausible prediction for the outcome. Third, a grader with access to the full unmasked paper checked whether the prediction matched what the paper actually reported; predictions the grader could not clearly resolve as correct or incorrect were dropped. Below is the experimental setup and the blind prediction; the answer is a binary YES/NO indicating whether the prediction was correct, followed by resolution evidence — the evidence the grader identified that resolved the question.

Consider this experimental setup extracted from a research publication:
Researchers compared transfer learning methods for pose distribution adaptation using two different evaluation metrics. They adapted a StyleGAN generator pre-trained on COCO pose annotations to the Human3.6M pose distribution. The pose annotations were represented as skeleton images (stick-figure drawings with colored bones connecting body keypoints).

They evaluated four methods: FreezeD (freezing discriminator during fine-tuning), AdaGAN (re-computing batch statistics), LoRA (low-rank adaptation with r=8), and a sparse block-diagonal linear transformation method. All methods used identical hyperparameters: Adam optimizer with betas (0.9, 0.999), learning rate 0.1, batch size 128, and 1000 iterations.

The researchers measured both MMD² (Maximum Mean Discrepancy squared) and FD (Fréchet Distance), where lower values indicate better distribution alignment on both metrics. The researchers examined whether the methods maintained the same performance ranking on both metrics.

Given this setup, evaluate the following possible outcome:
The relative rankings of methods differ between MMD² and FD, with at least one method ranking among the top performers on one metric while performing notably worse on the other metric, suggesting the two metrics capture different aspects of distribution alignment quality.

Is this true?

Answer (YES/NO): NO